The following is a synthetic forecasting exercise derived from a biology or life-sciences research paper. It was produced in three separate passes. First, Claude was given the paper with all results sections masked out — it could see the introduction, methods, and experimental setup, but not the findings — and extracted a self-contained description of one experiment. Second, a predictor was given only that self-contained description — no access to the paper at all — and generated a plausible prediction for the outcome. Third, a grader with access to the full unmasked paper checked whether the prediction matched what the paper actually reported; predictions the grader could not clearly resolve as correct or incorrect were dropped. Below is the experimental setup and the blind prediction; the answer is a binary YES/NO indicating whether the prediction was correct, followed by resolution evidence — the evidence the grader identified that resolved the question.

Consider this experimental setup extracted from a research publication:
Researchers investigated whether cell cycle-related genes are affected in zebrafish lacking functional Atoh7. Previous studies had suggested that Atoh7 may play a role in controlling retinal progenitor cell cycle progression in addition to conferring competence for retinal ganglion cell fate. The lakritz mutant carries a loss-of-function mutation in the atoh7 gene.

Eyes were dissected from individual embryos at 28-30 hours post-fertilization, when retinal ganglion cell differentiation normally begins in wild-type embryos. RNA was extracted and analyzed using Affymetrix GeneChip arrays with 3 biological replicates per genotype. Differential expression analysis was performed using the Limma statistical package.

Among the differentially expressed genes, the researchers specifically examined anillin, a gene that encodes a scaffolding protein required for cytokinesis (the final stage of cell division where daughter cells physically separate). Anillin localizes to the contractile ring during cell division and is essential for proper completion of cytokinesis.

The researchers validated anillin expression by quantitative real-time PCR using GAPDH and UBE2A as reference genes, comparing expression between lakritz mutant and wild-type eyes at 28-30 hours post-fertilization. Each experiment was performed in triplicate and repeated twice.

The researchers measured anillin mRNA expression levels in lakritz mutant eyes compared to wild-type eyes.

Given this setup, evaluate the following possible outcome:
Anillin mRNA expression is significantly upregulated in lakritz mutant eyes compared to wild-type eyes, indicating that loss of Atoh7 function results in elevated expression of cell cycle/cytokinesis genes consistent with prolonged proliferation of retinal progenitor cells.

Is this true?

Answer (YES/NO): YES